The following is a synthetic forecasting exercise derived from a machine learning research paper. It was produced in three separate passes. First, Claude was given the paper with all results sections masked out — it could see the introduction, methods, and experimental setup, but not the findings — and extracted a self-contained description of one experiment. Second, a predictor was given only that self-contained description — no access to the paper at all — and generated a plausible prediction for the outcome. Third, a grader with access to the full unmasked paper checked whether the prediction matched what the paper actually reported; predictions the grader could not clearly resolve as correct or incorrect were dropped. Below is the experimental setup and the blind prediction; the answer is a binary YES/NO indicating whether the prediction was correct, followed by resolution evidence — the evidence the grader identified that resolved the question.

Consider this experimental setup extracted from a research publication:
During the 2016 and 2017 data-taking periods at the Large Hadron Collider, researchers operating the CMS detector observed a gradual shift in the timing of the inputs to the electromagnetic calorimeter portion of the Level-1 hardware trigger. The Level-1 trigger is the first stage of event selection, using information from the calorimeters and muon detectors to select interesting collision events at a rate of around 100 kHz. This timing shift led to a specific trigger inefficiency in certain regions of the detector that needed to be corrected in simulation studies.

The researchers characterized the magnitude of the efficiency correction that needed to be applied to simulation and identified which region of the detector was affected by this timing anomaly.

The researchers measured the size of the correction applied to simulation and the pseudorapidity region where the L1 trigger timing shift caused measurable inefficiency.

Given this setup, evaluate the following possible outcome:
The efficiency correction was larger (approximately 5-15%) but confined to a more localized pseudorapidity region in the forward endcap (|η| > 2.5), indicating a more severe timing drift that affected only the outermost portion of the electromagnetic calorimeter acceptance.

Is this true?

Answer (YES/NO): NO